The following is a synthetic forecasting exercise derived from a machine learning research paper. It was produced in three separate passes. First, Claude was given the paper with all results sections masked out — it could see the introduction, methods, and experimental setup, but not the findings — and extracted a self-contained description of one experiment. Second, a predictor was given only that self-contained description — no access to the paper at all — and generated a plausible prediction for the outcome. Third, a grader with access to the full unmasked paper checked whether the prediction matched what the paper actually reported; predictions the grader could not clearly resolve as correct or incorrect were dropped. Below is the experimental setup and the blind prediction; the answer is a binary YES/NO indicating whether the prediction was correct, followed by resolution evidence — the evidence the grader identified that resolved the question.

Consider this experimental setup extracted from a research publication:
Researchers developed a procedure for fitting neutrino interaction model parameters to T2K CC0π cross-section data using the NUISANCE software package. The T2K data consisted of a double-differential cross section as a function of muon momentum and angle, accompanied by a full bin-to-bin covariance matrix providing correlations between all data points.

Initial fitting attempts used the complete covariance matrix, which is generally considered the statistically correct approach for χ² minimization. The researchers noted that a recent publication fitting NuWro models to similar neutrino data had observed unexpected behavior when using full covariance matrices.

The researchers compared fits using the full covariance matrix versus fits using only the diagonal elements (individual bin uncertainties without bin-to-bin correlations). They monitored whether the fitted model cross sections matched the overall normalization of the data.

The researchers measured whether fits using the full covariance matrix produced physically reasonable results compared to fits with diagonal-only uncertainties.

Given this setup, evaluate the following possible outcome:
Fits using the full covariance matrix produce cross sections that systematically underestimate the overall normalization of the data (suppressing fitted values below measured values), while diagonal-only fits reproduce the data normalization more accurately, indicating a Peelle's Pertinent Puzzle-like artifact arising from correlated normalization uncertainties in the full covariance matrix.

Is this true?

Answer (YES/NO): YES